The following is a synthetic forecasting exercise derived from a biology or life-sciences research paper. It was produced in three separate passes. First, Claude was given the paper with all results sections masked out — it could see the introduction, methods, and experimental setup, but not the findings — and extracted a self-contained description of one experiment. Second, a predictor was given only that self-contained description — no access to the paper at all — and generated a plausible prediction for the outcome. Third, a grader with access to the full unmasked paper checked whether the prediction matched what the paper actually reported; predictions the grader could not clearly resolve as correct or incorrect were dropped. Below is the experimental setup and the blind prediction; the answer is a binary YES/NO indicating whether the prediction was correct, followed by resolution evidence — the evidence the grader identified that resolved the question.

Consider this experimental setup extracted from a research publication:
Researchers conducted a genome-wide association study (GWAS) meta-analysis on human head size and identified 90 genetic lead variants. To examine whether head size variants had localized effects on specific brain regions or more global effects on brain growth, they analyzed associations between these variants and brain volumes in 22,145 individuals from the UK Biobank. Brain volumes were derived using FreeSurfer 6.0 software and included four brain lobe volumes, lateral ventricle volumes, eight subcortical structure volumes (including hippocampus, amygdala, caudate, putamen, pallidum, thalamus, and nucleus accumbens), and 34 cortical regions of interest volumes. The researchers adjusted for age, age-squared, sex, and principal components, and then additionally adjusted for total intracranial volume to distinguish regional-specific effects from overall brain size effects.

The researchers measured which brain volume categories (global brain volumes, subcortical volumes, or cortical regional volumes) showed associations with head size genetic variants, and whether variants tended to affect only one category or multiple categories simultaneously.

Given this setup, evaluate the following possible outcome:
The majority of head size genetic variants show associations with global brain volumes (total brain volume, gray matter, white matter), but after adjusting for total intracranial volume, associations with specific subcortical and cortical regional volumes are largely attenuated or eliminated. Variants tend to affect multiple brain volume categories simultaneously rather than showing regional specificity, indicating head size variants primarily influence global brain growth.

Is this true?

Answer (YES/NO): NO